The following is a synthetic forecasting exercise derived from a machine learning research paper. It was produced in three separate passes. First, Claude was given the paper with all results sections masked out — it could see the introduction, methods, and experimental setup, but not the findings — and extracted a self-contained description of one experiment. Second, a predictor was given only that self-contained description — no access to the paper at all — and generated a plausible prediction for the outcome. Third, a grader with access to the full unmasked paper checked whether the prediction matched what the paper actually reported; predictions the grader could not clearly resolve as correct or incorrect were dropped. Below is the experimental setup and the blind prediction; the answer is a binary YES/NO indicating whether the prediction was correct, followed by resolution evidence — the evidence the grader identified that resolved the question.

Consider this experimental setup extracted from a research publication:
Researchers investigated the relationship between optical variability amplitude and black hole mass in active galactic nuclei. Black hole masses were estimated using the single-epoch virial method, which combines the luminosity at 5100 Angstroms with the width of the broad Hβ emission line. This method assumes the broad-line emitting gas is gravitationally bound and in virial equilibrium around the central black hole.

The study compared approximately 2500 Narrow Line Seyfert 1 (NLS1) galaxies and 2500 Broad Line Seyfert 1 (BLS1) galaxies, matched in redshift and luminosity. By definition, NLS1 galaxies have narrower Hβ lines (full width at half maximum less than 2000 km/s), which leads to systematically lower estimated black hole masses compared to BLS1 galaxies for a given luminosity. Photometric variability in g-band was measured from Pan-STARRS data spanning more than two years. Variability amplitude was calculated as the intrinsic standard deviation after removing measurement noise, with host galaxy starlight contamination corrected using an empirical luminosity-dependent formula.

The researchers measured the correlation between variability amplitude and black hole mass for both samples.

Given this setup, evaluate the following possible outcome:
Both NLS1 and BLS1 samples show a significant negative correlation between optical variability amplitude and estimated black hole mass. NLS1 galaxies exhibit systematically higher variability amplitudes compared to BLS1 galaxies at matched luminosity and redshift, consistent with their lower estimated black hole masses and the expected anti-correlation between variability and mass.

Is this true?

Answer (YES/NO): NO